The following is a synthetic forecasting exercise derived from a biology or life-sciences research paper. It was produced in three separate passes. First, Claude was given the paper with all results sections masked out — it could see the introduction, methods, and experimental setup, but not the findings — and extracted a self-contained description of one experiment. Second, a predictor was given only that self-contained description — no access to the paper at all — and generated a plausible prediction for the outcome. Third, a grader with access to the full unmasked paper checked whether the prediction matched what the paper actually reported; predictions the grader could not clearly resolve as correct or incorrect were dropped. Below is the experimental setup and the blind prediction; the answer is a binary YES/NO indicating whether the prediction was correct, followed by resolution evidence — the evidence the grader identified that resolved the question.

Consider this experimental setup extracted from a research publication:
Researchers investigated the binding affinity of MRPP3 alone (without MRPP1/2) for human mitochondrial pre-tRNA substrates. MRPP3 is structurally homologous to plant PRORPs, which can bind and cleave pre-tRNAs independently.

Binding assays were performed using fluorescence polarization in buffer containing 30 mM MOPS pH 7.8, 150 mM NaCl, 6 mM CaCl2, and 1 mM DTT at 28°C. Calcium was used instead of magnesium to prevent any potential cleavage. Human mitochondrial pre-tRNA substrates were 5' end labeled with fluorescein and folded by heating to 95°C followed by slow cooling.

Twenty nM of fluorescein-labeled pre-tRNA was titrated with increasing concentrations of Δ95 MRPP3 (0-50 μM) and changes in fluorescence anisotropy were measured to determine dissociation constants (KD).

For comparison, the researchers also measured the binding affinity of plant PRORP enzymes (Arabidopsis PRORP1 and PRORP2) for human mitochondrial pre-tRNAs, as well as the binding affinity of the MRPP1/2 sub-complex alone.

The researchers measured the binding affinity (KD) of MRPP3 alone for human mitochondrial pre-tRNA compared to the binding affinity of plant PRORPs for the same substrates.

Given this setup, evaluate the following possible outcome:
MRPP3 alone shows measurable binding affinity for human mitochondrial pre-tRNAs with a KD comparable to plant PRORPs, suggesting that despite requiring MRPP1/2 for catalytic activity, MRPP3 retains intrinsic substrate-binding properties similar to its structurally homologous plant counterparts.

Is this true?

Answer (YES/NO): NO